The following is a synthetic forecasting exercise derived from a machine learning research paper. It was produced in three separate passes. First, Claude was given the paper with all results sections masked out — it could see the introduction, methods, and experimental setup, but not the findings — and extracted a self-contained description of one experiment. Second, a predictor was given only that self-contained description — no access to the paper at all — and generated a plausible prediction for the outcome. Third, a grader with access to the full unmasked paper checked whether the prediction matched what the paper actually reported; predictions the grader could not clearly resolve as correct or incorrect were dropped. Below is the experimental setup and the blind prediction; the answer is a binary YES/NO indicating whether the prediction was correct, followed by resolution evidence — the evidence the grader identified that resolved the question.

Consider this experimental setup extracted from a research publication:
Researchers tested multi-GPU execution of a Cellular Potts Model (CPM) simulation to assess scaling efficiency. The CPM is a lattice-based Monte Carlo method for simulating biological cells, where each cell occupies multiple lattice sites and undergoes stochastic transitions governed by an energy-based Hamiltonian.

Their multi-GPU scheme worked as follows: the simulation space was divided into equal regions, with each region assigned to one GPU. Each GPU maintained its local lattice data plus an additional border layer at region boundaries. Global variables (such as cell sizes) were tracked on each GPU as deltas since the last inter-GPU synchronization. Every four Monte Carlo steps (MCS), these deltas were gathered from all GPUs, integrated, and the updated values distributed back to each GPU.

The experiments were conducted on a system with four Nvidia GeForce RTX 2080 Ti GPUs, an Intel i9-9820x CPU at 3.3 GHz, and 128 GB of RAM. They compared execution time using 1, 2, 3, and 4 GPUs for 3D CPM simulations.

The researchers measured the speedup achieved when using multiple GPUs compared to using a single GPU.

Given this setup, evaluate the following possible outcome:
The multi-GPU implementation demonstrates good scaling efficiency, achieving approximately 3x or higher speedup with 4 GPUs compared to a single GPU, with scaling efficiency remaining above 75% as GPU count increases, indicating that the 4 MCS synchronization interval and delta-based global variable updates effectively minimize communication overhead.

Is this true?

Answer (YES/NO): NO